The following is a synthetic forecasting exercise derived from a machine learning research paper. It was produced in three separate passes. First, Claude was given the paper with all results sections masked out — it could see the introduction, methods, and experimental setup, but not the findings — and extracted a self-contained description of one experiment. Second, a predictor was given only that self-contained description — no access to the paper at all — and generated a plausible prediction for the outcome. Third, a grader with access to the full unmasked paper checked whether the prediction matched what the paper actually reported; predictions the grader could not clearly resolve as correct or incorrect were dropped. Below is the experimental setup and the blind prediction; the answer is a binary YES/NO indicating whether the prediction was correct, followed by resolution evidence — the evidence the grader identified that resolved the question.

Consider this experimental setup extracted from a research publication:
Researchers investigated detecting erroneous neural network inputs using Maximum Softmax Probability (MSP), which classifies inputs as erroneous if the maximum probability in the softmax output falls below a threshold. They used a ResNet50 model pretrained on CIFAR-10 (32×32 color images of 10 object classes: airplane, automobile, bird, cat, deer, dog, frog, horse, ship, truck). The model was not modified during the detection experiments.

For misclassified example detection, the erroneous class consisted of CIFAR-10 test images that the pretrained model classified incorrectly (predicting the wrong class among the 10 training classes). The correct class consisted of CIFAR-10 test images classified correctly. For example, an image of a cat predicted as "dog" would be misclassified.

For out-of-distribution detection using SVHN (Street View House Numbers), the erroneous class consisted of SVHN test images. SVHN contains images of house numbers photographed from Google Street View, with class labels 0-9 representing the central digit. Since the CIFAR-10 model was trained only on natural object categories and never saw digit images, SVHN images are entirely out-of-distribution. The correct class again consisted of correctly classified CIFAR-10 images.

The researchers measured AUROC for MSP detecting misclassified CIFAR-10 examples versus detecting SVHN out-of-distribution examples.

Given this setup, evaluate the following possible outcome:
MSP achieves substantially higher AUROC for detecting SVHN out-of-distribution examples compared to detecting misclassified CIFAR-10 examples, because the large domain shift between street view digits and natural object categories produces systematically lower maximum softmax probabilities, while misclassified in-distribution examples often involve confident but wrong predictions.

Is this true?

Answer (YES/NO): NO